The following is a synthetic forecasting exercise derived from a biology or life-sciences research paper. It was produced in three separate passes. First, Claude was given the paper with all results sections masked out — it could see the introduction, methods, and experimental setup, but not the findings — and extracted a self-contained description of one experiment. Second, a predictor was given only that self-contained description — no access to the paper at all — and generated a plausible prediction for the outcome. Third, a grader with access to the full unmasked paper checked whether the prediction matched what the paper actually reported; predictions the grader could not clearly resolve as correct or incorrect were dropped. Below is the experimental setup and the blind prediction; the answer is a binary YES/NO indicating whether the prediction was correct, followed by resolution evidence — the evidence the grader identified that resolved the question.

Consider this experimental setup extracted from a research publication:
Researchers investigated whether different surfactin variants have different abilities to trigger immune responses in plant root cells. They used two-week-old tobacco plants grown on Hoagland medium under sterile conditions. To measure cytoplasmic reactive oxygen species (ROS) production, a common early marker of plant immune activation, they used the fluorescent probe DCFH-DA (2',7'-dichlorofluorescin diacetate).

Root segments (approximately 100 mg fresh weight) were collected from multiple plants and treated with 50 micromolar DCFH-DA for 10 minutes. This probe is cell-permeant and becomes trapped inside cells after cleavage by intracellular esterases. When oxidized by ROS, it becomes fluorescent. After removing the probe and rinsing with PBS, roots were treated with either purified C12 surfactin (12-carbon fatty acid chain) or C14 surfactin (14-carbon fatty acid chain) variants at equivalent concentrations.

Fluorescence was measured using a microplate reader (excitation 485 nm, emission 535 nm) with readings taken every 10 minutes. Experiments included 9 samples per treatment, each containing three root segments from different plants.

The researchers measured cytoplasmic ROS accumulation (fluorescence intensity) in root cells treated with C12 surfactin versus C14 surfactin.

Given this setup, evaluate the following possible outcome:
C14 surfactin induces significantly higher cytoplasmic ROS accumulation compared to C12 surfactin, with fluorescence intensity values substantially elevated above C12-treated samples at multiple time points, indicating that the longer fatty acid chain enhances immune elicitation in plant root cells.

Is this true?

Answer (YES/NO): YES